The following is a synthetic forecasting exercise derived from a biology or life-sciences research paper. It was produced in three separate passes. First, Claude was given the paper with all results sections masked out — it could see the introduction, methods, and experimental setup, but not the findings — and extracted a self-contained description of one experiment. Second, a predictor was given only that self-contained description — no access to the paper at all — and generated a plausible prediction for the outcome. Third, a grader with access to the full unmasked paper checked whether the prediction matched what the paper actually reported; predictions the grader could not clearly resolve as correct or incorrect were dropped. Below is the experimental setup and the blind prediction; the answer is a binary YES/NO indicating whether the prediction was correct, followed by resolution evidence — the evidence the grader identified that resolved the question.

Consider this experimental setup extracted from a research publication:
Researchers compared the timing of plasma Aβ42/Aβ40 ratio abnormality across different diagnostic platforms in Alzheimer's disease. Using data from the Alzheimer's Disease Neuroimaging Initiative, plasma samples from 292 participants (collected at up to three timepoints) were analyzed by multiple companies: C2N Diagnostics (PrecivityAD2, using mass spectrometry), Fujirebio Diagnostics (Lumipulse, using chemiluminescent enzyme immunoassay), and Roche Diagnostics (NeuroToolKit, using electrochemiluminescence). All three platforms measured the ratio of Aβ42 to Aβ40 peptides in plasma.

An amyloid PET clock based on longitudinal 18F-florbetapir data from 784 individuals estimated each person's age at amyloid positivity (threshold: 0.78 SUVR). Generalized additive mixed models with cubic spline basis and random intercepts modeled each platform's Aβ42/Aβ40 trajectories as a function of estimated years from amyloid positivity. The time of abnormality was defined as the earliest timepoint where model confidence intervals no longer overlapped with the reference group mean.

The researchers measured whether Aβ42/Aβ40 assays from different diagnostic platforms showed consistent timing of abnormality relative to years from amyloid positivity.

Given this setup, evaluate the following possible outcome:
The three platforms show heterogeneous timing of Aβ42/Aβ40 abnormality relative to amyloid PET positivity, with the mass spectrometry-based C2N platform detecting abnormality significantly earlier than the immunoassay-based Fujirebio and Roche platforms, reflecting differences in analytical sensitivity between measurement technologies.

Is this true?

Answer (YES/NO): NO